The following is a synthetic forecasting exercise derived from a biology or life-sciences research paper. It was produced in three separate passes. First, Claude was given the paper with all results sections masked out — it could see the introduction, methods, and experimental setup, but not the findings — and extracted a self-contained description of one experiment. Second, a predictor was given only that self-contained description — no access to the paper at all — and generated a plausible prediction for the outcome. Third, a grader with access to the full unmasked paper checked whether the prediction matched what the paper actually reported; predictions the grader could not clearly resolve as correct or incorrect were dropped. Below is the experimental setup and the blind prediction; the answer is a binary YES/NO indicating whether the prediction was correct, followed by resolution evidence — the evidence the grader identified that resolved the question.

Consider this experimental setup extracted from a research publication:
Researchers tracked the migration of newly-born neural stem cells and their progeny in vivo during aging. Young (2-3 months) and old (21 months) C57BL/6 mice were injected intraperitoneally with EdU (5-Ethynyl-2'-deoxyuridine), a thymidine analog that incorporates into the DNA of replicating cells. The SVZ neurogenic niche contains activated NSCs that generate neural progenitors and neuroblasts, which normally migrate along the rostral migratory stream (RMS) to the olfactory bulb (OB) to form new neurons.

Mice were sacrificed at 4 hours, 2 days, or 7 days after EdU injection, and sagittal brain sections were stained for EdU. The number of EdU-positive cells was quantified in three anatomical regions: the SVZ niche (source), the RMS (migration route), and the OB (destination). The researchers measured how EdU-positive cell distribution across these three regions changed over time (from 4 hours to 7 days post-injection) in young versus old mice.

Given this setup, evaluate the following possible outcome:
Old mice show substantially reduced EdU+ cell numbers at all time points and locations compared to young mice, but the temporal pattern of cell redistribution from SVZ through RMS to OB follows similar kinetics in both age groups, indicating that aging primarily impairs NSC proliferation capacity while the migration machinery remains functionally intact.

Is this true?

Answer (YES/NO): NO